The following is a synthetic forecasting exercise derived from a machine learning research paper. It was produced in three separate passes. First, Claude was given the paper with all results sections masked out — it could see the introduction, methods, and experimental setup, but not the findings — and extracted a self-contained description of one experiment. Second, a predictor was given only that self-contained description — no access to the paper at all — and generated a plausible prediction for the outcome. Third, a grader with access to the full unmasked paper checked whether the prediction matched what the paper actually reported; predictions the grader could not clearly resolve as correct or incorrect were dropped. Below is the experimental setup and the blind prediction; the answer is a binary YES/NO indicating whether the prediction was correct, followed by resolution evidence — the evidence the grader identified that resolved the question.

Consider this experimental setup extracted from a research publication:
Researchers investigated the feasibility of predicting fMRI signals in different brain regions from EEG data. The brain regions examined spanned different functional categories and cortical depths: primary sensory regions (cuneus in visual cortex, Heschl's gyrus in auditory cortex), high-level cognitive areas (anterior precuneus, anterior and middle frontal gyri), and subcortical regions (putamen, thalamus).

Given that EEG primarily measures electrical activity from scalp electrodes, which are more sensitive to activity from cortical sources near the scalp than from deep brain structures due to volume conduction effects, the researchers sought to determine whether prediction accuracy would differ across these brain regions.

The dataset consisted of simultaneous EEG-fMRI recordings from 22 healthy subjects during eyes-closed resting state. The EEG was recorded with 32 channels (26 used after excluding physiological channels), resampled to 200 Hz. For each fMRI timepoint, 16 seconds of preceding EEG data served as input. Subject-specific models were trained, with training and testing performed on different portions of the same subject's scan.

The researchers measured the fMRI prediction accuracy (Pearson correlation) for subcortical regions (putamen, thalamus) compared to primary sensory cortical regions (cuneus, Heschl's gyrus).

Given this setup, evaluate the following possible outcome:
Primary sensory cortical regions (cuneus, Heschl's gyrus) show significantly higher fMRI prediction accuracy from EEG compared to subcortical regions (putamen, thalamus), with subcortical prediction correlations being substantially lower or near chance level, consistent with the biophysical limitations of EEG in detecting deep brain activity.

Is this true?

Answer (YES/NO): NO